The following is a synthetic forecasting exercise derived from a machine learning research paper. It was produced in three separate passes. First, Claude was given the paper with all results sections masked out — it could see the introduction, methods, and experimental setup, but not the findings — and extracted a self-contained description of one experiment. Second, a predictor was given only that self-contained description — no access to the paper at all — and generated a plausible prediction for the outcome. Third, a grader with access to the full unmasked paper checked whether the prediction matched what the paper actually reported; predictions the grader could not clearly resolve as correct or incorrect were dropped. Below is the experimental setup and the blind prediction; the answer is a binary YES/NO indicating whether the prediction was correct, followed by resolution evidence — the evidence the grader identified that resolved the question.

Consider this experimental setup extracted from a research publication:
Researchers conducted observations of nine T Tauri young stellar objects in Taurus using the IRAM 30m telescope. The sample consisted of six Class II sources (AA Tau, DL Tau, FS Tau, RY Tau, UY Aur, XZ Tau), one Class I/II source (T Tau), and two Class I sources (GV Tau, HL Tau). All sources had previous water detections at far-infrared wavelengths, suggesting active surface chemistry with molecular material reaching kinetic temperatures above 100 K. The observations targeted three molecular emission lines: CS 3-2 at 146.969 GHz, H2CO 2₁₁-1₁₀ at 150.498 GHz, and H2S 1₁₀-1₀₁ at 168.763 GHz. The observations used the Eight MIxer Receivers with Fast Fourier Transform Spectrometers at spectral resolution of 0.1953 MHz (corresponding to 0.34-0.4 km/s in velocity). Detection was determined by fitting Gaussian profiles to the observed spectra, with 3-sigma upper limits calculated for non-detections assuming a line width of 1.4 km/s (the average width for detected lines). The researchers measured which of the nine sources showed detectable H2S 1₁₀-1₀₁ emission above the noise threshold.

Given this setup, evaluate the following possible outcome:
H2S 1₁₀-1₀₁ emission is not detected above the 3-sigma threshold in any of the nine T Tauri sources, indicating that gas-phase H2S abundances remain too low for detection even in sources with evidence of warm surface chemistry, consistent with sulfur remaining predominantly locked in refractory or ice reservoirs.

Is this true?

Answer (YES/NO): NO